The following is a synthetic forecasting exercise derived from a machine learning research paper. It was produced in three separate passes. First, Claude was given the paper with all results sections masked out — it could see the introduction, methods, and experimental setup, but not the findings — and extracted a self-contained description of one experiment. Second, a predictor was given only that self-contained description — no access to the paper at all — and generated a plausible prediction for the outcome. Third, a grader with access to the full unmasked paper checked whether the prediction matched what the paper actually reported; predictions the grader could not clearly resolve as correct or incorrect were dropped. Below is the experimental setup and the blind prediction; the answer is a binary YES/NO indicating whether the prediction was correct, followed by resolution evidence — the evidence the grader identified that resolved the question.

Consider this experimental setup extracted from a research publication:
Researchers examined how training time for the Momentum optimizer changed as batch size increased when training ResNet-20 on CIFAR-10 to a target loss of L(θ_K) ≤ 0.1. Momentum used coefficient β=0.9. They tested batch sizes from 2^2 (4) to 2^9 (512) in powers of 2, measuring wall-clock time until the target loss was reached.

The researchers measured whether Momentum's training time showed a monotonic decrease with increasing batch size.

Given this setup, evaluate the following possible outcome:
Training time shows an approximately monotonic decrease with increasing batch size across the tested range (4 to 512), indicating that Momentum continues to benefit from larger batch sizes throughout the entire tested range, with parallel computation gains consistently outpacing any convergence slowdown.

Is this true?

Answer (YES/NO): NO